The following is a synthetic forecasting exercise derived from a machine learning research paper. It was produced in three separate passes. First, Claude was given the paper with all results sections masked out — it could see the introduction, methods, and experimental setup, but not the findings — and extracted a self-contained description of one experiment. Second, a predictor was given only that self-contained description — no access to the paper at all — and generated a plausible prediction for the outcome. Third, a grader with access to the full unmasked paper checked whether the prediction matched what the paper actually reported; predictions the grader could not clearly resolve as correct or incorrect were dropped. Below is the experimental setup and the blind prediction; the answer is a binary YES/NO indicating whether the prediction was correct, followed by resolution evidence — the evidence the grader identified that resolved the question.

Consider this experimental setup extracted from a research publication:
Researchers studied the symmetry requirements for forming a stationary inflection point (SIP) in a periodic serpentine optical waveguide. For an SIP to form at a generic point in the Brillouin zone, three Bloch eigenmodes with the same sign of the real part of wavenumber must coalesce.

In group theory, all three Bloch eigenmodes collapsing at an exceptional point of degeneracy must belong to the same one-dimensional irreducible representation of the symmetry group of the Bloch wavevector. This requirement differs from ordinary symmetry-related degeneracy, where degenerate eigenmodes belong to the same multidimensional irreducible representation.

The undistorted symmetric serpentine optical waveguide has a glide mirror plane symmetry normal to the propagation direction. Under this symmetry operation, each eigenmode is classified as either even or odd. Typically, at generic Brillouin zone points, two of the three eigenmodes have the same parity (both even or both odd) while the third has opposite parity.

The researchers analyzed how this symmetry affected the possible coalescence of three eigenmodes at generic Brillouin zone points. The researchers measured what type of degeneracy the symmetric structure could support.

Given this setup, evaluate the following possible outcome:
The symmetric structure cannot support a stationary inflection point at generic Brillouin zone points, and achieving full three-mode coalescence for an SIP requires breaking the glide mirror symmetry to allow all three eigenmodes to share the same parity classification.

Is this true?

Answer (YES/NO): YES